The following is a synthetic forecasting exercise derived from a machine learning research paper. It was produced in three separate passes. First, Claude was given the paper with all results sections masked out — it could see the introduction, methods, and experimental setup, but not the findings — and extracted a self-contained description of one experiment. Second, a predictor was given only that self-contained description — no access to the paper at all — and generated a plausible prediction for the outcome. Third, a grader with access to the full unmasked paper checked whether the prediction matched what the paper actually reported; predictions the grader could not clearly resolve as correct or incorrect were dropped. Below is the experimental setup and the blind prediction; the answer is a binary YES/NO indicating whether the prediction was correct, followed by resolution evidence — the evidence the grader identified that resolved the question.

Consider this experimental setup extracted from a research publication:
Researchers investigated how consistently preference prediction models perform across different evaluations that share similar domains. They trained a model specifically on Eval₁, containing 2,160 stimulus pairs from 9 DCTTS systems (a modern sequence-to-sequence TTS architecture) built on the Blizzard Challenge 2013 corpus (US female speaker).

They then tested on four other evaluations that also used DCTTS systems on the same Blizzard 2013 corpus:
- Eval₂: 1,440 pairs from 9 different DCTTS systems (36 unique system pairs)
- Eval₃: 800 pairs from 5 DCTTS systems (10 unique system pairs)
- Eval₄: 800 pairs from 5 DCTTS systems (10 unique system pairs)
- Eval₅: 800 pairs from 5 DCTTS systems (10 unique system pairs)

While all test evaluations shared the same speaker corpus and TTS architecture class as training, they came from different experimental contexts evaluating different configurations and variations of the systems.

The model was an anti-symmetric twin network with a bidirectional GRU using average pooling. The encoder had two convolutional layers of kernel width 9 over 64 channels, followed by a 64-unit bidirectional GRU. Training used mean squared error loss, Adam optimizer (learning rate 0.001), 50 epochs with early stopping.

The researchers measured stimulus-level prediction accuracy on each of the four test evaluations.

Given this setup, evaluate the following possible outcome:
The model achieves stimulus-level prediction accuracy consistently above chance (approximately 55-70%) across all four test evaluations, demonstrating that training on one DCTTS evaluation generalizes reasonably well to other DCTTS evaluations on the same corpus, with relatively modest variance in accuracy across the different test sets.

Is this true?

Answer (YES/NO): NO